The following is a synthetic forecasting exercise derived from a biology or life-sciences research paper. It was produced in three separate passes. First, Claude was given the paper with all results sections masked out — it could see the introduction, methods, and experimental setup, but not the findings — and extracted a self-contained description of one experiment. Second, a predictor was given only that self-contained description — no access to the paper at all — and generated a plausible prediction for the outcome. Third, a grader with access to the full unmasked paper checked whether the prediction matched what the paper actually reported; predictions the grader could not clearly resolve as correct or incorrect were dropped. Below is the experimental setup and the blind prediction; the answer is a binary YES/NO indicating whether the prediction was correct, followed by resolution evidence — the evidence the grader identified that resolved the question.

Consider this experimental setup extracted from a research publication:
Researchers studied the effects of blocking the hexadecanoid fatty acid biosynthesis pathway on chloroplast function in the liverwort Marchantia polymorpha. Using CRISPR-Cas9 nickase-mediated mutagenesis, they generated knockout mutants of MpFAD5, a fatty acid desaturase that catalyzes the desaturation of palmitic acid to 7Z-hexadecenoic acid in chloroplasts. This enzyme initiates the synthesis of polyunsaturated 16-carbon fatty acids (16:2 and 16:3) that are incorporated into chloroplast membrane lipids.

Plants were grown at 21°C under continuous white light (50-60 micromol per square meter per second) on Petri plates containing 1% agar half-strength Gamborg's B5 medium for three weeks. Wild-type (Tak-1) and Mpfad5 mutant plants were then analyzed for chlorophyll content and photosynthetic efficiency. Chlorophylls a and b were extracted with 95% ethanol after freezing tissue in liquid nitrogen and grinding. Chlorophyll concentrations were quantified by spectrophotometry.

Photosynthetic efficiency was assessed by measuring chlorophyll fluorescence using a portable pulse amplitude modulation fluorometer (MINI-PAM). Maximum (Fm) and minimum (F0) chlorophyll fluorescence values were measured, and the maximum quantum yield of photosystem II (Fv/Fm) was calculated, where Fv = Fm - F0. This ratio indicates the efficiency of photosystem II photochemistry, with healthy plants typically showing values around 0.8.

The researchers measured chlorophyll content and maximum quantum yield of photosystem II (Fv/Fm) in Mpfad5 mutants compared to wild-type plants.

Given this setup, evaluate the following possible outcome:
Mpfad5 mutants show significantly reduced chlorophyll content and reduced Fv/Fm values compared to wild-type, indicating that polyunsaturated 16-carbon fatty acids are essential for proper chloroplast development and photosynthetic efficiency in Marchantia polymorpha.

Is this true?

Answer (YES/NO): YES